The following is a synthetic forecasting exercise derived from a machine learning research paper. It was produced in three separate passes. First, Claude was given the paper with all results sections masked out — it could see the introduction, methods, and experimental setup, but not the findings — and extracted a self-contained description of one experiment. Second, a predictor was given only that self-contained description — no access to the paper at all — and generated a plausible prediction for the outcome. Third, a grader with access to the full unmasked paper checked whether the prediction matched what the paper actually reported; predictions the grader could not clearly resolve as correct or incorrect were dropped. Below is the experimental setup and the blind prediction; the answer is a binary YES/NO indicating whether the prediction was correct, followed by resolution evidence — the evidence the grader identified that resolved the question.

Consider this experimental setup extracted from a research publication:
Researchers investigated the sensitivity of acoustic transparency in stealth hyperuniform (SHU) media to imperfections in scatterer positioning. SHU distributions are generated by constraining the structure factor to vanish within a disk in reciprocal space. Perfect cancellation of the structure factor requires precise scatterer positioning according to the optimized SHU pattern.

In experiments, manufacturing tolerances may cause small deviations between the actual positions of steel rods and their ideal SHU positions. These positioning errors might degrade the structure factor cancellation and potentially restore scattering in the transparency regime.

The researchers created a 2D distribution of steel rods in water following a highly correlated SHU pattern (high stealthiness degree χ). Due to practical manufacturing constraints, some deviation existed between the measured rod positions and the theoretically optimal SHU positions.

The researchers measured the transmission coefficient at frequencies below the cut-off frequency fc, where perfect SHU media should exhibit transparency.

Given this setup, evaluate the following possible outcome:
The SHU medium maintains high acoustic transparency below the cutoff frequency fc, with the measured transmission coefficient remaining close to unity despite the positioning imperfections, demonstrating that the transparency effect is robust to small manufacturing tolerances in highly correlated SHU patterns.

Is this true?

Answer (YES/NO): YES